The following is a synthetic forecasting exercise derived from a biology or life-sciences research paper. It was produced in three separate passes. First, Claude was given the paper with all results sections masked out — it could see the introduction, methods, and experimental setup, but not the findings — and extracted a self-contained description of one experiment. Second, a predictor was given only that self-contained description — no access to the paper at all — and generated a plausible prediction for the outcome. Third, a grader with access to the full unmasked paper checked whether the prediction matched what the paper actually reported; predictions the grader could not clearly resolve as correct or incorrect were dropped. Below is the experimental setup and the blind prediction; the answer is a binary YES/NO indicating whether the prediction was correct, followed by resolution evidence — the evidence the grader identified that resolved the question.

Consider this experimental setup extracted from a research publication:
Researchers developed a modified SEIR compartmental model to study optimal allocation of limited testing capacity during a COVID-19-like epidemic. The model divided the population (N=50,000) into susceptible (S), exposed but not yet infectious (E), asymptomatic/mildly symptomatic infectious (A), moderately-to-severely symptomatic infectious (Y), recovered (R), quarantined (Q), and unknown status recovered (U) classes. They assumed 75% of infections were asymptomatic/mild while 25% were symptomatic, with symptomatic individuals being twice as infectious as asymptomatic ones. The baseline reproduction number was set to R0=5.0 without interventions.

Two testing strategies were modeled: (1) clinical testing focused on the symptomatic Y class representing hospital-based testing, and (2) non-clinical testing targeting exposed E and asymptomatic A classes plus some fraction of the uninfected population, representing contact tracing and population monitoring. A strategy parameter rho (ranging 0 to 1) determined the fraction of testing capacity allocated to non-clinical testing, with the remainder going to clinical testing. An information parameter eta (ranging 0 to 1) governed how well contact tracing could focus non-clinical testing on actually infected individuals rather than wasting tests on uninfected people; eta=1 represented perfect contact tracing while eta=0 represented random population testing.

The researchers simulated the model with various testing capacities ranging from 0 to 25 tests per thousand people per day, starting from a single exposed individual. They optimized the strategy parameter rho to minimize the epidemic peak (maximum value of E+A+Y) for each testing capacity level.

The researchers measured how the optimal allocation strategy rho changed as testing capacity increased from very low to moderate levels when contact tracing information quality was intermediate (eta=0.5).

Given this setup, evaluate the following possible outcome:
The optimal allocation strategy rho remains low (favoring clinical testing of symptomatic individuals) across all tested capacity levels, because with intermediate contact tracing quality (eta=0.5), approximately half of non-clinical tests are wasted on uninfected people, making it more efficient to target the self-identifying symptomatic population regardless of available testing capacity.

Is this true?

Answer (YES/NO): NO